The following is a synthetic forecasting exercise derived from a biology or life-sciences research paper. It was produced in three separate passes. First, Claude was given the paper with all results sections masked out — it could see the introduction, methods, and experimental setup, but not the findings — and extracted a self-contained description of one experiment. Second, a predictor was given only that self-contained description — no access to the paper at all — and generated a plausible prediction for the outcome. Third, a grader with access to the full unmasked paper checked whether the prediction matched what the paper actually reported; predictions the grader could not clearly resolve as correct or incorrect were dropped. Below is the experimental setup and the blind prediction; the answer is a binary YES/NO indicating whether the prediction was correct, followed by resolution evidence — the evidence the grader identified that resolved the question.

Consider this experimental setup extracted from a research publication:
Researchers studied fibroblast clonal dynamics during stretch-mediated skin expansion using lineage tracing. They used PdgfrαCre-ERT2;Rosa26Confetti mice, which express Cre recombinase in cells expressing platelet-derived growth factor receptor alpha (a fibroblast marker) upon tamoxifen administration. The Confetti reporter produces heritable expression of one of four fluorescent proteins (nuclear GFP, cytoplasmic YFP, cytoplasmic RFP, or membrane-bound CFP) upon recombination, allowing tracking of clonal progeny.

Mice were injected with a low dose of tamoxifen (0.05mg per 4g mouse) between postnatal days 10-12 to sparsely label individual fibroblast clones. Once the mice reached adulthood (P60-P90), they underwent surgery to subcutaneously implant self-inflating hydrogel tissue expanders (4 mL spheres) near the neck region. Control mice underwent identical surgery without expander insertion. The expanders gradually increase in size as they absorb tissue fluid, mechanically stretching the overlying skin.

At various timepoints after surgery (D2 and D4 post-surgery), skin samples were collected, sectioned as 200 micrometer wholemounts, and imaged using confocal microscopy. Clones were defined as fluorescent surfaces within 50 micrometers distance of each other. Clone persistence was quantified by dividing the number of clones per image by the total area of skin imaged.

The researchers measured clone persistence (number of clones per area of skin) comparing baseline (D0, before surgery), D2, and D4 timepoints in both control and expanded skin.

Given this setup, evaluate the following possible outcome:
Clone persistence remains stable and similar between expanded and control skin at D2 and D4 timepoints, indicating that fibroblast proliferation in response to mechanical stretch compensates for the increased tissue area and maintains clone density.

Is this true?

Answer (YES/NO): YES